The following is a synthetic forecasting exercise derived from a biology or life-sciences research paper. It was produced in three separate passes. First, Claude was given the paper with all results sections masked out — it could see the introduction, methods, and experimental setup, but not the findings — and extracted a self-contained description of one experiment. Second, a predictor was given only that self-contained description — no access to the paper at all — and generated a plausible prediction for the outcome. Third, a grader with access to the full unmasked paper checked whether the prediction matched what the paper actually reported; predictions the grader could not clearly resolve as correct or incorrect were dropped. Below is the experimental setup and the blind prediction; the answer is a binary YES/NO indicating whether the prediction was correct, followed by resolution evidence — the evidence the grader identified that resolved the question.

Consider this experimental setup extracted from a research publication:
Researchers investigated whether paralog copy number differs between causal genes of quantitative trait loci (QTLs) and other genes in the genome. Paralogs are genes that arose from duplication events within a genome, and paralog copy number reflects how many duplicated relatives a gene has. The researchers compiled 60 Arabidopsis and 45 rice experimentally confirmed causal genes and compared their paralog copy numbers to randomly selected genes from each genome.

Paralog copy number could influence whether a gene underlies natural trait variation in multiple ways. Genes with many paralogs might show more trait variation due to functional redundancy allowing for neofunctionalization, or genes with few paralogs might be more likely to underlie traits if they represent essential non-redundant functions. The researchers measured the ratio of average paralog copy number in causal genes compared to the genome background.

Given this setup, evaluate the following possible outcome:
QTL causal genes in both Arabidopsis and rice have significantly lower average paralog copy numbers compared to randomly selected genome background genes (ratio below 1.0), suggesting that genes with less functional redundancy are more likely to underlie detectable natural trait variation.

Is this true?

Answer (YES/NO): NO